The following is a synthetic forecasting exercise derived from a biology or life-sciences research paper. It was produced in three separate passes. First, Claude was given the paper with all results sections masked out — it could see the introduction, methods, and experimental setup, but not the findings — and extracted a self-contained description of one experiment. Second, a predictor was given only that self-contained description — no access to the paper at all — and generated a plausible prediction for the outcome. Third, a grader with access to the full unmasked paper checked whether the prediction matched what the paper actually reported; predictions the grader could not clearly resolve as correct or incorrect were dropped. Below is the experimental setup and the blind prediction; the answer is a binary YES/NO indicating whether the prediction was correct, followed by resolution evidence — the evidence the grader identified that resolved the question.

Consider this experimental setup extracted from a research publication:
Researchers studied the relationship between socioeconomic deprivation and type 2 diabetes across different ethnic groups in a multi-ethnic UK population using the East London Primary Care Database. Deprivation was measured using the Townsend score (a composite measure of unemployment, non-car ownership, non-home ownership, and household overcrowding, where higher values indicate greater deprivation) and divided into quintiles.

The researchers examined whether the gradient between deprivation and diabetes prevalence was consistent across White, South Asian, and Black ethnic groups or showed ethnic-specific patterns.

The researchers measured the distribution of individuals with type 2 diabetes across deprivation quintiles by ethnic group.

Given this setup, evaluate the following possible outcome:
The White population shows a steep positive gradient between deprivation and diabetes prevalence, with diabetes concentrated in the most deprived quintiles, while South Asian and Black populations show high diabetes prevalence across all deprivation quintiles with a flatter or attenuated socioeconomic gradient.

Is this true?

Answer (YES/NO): NO